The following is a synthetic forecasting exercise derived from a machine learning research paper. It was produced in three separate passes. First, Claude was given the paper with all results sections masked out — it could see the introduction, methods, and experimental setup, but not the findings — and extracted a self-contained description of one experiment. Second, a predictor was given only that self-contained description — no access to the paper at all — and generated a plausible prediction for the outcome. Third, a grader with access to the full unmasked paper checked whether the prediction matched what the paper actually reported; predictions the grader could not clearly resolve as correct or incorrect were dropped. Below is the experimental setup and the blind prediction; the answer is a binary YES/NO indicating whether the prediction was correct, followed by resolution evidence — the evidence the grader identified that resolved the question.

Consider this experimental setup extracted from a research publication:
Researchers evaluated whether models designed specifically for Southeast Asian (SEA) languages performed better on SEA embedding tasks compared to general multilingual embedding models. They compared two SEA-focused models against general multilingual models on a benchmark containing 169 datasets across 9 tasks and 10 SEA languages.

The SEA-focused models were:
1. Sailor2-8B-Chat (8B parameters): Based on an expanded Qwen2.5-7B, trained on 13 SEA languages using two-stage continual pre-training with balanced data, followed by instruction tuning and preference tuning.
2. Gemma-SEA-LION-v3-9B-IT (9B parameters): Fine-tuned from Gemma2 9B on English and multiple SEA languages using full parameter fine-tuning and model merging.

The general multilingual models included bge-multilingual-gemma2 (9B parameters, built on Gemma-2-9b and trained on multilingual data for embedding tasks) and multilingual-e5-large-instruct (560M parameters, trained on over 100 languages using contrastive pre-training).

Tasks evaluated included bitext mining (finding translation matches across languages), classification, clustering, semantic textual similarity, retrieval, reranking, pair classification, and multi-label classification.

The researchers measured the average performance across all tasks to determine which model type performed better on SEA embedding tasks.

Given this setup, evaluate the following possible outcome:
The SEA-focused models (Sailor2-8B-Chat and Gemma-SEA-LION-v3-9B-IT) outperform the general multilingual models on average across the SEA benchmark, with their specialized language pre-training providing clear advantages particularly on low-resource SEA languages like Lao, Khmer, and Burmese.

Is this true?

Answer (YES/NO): NO